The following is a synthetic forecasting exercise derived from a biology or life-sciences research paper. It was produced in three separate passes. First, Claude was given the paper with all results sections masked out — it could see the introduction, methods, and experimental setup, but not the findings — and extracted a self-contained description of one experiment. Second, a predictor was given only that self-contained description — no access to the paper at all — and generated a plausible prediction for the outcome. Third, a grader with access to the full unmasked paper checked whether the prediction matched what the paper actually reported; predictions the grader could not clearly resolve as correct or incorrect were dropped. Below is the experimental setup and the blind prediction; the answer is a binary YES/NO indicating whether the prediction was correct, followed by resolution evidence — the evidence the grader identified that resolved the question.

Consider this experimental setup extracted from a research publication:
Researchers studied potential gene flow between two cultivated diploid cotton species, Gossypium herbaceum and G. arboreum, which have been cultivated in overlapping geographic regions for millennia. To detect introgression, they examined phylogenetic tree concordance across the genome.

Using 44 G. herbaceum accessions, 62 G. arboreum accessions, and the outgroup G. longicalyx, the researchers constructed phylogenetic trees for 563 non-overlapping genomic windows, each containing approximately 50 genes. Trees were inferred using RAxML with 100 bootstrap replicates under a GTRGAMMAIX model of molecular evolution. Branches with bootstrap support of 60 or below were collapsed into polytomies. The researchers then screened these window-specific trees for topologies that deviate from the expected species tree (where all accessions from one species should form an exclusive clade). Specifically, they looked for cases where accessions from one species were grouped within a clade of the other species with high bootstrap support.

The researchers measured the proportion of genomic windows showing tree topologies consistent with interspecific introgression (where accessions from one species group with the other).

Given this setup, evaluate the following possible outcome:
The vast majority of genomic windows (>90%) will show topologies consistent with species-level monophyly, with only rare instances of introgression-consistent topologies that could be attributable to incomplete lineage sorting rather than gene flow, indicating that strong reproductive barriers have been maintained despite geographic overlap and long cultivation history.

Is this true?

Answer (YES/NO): NO